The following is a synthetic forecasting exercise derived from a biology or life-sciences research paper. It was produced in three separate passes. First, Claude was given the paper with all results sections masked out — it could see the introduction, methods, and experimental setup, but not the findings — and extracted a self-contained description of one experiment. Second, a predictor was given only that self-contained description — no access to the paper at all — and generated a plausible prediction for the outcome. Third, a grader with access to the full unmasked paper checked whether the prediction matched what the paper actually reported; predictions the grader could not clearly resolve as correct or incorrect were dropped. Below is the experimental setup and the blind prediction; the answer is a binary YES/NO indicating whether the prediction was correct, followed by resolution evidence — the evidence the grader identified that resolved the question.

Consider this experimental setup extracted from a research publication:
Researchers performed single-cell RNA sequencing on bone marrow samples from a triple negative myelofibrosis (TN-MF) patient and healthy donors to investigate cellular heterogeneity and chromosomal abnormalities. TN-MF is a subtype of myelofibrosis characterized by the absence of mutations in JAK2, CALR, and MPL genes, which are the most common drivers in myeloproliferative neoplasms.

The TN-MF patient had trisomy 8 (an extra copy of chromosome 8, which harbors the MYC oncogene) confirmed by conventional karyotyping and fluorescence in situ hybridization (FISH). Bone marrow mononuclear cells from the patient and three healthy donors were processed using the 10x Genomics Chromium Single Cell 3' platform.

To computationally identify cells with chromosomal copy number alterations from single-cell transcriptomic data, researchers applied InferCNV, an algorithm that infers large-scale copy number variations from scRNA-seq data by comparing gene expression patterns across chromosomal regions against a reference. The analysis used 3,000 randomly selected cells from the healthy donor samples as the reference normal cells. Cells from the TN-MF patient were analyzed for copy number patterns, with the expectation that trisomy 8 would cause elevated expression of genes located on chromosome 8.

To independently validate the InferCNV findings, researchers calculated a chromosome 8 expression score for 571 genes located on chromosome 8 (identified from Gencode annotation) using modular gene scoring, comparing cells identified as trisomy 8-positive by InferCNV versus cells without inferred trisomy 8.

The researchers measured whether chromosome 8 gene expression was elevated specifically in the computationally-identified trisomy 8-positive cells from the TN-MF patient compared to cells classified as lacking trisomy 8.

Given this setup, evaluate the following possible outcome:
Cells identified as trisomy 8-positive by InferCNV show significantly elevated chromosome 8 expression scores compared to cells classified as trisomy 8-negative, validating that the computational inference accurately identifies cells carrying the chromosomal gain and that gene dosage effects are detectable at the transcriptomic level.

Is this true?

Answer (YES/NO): YES